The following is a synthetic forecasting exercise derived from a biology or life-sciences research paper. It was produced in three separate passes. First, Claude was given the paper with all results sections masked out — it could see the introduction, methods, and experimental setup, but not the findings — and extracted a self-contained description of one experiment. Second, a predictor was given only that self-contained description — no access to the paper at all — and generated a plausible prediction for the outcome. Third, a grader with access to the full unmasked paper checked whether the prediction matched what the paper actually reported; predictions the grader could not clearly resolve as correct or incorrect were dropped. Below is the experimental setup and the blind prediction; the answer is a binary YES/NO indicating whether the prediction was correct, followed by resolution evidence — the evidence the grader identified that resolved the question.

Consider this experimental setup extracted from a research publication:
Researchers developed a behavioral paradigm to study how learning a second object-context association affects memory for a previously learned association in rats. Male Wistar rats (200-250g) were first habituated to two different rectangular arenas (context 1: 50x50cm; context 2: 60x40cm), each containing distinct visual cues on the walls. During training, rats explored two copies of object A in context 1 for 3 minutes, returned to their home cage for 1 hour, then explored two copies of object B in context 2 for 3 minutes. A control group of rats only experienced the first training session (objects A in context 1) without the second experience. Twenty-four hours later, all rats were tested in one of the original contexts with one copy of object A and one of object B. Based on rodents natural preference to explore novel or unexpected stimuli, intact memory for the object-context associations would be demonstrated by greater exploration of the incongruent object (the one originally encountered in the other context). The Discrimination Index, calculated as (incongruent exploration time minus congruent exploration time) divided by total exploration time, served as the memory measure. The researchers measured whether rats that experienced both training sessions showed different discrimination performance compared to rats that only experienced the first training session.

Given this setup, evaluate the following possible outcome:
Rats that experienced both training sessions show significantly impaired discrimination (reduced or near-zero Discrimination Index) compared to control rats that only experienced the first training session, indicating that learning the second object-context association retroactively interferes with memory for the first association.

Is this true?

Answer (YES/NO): YES